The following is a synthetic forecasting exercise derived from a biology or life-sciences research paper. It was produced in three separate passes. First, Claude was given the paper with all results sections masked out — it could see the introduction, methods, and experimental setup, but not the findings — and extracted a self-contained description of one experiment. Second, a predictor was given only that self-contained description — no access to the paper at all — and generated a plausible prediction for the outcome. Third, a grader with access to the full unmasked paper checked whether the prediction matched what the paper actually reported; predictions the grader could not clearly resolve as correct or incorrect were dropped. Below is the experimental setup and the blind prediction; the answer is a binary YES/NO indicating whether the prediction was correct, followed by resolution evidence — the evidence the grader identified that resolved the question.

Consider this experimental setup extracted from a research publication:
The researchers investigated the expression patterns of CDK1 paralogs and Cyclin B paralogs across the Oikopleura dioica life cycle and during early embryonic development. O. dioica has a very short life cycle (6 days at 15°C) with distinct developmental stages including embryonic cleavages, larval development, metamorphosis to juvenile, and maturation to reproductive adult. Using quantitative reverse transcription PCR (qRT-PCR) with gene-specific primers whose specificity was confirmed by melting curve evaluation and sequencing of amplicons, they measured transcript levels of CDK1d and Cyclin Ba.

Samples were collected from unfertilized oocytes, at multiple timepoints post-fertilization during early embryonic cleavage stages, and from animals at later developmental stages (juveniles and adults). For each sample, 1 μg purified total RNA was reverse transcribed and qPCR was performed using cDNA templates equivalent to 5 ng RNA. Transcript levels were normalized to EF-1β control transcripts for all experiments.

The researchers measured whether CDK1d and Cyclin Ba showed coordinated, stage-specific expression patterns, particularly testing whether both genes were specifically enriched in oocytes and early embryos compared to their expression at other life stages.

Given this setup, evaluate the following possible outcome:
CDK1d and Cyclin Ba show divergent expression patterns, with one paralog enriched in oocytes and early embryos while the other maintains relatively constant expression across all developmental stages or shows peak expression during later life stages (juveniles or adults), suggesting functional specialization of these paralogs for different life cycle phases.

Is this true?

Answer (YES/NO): NO